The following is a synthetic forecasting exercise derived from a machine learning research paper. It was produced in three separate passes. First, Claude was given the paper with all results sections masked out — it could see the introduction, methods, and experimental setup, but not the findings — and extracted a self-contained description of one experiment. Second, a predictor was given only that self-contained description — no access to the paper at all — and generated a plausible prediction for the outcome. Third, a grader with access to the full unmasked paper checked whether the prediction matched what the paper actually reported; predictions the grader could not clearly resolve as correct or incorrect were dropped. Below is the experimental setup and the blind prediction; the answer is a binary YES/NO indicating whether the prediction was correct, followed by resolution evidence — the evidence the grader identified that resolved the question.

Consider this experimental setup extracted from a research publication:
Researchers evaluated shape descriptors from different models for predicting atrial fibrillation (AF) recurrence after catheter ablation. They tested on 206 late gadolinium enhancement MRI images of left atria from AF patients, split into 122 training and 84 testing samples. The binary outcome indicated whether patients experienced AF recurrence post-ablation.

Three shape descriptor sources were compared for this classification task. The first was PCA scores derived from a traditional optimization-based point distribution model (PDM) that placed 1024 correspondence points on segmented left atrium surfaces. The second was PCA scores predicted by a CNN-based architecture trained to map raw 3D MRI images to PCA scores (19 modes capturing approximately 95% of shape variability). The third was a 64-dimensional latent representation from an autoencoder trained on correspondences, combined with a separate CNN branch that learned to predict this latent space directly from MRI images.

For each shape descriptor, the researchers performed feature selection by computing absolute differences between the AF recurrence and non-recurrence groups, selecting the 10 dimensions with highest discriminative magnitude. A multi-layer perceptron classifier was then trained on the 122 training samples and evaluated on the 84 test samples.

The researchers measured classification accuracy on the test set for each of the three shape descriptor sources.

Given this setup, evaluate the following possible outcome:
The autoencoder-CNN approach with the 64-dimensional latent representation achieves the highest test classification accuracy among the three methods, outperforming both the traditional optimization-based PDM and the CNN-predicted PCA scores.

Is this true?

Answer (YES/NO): YES